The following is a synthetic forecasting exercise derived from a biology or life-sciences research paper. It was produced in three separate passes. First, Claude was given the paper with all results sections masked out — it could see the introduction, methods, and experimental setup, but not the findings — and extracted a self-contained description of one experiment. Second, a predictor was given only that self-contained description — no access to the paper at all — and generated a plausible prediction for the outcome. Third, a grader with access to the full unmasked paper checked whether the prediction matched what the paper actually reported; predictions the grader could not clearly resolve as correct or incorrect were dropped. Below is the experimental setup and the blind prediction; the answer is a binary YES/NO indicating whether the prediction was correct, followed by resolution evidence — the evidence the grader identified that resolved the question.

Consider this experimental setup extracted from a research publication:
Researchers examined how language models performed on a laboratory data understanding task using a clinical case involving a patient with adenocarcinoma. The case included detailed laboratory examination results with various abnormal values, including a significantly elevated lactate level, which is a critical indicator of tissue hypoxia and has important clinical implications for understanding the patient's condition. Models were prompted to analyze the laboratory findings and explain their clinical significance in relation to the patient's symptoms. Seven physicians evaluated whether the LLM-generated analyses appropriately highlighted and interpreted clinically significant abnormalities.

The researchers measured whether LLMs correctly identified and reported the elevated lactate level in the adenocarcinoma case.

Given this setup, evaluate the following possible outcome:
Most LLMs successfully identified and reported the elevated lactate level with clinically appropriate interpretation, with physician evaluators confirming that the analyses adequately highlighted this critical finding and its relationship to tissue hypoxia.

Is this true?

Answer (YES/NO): NO